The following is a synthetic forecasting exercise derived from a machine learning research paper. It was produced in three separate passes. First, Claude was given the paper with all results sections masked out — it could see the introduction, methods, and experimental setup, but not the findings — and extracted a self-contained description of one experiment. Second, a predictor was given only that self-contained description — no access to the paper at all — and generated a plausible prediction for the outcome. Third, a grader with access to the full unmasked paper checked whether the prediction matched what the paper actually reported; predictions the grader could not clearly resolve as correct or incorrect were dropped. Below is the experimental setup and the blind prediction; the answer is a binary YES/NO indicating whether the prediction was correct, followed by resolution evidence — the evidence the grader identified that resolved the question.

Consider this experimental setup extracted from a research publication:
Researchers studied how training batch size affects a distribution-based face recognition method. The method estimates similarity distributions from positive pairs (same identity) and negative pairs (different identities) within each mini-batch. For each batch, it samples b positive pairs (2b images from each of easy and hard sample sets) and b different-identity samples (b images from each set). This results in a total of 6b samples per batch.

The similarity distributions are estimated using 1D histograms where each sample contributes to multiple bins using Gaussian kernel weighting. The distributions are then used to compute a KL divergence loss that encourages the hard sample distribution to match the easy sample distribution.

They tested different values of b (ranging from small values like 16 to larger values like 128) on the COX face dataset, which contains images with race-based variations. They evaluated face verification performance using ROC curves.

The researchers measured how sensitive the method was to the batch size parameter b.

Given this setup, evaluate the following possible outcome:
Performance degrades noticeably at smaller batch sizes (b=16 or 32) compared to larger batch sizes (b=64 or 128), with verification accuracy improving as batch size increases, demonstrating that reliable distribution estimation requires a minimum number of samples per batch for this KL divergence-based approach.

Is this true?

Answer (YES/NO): NO